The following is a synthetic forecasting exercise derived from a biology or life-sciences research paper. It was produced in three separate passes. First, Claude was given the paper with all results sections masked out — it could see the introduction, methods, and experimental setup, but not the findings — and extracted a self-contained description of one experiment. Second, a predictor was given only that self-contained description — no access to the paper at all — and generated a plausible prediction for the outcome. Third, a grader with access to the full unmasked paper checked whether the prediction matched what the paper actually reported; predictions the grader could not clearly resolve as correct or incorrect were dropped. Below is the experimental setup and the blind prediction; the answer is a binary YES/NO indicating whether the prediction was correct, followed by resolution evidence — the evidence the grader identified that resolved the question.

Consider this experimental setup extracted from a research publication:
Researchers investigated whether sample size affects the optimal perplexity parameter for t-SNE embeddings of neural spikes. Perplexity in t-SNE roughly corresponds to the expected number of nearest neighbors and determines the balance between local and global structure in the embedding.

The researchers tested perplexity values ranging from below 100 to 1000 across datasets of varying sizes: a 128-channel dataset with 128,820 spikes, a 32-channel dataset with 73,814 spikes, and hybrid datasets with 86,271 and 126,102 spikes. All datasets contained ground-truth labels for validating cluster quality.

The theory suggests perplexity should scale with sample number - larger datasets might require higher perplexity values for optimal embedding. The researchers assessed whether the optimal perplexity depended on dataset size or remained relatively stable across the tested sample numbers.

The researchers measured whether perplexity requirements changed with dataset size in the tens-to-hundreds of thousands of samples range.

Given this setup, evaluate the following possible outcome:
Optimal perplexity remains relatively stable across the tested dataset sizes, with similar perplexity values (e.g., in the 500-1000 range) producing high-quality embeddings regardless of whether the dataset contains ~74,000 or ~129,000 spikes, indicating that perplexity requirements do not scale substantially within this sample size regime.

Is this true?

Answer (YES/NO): NO